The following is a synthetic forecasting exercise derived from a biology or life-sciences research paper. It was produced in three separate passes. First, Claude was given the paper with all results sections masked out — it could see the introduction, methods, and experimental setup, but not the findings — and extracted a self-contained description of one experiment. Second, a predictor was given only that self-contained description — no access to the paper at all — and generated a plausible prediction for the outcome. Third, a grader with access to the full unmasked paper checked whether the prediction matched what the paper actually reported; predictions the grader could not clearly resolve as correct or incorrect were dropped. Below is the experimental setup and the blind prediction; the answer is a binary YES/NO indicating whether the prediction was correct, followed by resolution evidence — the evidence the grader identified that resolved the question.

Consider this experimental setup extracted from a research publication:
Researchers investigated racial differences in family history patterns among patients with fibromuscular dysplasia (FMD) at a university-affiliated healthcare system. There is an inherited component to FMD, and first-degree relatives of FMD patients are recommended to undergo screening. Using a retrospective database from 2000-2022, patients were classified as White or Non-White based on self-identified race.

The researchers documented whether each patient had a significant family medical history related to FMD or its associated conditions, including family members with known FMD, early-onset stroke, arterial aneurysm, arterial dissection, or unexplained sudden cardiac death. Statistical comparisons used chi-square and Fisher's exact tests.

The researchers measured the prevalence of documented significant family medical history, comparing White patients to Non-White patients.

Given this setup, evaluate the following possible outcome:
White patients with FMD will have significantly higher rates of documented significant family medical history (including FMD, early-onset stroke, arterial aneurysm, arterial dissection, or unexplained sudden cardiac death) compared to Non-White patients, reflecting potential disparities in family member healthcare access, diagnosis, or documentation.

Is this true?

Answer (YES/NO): NO